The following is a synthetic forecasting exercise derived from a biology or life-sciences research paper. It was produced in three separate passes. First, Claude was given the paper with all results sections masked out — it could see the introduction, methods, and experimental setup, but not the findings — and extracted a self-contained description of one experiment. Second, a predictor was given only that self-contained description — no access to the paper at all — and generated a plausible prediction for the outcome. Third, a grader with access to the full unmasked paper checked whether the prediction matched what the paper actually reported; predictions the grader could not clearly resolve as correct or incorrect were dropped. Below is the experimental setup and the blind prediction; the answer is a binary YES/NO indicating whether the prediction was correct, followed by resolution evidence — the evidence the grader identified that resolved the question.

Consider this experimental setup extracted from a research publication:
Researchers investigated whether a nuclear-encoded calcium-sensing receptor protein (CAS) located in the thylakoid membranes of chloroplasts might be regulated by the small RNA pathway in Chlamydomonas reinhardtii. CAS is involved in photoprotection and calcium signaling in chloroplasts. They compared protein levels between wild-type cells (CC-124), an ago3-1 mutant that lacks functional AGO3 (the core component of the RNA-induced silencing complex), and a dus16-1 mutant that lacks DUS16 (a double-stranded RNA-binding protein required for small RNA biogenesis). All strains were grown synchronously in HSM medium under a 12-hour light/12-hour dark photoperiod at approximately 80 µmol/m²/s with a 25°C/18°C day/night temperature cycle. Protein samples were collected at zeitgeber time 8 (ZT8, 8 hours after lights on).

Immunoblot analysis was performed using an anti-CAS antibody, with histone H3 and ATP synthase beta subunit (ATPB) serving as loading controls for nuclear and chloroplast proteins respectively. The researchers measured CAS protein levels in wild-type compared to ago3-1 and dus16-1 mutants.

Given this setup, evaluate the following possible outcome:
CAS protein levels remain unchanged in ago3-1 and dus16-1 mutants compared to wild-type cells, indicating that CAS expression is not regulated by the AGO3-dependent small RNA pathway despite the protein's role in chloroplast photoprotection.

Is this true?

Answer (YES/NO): NO